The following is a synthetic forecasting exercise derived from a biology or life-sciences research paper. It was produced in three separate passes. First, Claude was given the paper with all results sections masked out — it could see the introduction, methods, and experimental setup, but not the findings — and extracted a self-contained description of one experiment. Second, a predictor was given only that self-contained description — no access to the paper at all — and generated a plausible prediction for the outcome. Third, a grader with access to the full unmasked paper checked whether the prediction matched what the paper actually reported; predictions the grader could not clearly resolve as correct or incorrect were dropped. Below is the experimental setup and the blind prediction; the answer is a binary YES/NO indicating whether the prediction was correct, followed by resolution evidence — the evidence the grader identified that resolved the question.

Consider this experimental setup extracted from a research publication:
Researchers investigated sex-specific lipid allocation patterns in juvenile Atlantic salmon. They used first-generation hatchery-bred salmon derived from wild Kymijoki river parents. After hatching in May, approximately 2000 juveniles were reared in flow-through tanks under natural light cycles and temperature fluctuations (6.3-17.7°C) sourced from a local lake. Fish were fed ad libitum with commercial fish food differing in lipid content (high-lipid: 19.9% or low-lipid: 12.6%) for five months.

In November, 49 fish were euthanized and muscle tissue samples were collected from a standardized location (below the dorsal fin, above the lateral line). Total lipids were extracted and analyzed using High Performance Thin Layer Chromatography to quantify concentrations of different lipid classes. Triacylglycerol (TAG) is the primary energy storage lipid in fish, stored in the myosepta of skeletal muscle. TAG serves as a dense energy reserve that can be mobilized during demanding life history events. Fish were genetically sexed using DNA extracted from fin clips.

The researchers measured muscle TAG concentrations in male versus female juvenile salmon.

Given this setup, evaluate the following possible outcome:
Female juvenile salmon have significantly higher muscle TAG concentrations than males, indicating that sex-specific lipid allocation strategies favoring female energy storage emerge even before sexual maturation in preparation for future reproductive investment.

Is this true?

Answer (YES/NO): NO